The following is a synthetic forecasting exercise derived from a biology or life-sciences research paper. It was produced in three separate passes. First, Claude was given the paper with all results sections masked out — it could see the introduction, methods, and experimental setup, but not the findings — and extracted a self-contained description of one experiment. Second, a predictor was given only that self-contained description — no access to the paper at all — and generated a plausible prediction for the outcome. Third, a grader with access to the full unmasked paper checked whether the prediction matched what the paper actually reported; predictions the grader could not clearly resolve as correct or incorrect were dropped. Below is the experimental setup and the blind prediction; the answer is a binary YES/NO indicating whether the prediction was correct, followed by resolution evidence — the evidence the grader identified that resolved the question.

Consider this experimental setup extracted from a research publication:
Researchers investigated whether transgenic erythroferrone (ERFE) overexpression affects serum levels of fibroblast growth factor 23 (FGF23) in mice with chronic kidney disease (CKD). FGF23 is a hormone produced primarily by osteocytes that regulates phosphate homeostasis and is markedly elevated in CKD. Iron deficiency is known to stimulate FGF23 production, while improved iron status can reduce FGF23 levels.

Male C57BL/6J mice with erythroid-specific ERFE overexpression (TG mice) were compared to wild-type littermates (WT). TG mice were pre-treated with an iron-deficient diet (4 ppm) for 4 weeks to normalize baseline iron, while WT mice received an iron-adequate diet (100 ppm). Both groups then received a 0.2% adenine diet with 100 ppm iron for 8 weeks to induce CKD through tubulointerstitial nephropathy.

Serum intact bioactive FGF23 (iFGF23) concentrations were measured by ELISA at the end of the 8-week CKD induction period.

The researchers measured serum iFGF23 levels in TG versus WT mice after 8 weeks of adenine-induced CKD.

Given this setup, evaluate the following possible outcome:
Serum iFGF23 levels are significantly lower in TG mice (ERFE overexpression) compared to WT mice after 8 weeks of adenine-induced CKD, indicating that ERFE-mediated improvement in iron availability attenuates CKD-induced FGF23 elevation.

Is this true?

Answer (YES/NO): NO